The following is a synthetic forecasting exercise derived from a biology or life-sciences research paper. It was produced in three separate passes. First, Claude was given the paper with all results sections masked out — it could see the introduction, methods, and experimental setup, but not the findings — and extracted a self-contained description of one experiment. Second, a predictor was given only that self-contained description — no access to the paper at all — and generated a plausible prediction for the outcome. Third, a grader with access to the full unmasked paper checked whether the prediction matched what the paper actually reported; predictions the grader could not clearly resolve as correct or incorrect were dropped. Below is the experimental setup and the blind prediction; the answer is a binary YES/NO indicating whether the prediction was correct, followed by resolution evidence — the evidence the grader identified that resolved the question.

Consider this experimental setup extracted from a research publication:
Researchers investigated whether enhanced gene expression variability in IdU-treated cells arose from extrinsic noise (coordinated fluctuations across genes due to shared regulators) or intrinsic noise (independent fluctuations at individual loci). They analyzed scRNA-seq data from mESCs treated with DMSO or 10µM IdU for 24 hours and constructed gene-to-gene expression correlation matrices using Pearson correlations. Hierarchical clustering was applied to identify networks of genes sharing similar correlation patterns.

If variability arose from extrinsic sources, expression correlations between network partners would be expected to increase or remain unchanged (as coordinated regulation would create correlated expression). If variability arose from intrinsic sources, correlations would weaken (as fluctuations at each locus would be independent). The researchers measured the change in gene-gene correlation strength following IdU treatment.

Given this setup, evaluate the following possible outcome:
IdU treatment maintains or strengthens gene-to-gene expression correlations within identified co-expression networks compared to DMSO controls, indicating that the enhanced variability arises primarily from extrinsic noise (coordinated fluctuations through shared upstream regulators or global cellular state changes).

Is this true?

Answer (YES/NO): NO